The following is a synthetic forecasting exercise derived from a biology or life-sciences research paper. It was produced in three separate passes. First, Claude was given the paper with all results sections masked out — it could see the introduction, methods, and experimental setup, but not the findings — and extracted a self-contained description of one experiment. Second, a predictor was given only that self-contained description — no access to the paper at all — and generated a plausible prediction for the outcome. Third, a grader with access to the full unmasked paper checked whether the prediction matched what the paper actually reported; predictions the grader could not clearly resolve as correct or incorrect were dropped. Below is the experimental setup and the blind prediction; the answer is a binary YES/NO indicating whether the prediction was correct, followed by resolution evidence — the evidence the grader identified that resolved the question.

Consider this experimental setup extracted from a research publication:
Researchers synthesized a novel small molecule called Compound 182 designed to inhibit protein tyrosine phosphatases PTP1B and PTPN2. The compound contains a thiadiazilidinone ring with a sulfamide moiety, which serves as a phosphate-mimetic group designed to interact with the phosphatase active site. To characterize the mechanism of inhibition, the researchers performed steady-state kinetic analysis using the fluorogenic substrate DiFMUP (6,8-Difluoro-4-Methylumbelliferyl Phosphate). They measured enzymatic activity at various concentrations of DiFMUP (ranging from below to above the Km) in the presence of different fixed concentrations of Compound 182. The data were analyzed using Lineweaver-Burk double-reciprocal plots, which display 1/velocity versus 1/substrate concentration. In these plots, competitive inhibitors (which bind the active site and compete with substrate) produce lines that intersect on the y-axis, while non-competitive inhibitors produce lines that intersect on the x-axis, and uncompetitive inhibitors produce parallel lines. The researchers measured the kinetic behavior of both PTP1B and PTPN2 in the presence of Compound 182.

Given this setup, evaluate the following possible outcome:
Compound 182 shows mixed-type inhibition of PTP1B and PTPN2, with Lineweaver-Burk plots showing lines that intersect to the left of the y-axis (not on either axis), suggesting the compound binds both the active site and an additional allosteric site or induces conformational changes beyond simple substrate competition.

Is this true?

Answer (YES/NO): NO